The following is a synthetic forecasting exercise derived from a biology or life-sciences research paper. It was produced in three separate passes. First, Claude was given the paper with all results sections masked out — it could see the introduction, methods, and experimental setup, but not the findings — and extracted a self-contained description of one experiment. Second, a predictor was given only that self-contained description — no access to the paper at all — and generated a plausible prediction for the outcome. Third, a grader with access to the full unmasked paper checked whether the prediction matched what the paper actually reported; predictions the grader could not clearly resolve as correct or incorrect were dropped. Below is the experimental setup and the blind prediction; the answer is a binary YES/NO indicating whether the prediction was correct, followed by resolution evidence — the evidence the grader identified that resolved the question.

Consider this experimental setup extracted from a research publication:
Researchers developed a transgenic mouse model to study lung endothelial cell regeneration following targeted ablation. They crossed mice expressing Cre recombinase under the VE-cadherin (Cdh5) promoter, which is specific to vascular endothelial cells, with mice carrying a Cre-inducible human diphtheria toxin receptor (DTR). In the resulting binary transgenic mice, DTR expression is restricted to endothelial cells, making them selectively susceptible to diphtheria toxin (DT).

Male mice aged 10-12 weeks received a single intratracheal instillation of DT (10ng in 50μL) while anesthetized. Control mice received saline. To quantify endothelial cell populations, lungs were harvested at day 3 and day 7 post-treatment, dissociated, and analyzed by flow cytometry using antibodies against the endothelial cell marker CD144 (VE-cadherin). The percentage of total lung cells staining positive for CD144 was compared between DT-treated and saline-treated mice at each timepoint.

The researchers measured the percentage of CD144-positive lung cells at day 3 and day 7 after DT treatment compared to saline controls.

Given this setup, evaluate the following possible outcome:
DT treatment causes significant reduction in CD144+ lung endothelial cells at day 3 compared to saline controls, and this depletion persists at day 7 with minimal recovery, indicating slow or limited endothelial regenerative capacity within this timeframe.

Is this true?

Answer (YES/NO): NO